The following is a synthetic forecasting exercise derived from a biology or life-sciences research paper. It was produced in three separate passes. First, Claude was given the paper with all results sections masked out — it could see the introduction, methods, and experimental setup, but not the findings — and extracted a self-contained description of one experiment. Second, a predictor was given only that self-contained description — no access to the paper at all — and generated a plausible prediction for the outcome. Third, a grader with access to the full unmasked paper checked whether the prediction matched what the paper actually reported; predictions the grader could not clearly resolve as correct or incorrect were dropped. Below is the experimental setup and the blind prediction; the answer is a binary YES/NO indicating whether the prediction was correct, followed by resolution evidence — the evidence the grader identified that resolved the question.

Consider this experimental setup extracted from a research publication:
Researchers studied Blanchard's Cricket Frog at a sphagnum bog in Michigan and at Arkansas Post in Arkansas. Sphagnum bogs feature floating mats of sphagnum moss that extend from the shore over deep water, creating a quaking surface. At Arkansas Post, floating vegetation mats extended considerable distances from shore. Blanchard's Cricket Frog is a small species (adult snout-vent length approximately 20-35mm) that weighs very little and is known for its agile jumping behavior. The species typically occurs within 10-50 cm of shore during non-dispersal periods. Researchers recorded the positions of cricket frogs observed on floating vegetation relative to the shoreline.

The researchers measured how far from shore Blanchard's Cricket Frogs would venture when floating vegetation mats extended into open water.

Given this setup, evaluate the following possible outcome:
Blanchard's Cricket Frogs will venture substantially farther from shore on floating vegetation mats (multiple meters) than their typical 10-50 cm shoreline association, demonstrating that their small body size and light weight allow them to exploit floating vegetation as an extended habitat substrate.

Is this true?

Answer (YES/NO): YES